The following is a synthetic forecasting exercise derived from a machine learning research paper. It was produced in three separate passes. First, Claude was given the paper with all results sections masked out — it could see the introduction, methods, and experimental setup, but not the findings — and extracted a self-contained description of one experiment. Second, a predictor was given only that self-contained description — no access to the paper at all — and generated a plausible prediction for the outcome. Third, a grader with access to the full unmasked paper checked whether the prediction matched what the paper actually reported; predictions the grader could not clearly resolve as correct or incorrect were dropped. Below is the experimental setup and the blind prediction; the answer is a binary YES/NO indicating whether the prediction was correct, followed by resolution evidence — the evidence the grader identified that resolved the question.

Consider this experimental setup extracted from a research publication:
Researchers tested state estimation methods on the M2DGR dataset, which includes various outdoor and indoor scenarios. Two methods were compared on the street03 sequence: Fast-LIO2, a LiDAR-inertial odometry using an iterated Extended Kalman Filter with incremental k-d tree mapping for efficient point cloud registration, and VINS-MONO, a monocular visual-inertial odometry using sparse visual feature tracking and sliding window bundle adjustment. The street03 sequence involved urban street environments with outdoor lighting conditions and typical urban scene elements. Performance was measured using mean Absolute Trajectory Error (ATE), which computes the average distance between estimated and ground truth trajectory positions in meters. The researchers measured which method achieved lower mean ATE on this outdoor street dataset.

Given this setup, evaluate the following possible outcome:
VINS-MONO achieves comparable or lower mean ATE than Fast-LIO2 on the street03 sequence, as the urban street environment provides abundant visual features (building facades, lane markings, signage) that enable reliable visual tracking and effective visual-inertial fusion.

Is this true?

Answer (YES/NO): NO